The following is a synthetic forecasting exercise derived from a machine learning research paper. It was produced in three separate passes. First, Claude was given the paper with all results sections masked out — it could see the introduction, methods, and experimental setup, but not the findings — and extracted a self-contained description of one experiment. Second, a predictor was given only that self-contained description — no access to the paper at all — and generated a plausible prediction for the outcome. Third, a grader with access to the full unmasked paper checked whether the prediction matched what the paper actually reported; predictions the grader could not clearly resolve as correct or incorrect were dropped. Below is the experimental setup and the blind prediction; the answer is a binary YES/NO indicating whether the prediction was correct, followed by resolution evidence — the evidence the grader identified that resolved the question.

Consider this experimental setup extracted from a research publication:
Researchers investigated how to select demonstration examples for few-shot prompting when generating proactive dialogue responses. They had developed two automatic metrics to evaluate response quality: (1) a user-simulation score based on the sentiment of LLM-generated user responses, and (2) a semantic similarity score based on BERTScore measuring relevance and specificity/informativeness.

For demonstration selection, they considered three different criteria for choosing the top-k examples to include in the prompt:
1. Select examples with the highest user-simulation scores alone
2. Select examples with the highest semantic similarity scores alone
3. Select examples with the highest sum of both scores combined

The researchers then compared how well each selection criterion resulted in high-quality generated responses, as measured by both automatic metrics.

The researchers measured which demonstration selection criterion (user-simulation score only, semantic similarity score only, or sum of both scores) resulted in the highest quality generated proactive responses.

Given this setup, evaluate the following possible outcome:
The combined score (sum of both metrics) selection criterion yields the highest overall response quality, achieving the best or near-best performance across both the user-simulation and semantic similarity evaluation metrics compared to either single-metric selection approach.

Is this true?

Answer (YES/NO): YES